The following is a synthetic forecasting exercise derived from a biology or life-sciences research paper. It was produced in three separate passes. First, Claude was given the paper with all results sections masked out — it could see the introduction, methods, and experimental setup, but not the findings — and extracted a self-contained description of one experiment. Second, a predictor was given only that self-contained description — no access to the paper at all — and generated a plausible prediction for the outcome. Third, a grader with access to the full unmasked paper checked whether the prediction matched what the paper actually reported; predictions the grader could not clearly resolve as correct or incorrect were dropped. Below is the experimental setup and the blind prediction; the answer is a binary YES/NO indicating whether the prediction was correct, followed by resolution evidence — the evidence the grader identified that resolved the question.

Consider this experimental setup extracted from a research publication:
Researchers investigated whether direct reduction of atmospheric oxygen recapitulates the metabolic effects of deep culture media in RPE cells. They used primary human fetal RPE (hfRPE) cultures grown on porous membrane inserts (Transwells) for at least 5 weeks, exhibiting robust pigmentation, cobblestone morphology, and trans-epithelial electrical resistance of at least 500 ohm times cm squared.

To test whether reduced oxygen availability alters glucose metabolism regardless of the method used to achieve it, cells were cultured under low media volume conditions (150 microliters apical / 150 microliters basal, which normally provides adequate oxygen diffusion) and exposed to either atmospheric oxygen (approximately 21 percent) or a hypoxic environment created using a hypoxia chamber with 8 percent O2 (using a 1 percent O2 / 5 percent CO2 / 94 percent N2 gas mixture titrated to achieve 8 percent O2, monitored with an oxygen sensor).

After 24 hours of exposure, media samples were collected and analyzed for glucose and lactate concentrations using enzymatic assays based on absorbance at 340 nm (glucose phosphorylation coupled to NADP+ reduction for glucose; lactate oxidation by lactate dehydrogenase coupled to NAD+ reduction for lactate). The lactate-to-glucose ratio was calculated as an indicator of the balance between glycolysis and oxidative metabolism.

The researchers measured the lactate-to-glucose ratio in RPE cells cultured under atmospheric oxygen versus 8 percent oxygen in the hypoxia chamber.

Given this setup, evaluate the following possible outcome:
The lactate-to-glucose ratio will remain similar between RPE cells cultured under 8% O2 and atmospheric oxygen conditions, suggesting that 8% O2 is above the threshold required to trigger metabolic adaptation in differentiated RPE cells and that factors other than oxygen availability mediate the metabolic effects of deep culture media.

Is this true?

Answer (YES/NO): NO